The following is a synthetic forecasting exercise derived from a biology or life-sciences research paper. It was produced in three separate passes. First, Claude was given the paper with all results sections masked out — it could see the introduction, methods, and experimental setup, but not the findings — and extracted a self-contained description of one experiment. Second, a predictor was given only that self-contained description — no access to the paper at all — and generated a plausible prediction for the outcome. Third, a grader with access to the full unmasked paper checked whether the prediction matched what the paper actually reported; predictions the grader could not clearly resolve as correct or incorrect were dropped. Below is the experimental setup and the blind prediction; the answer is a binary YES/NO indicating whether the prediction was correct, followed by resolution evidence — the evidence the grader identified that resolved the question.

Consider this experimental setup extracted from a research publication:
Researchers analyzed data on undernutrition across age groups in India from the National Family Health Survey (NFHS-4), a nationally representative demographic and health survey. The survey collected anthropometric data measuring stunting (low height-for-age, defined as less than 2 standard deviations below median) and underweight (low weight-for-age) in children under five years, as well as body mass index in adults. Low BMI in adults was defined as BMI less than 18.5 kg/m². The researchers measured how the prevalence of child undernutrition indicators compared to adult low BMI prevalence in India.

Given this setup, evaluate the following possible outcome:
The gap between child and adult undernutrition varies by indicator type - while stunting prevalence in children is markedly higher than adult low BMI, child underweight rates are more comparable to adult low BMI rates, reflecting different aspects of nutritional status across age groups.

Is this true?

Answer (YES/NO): NO